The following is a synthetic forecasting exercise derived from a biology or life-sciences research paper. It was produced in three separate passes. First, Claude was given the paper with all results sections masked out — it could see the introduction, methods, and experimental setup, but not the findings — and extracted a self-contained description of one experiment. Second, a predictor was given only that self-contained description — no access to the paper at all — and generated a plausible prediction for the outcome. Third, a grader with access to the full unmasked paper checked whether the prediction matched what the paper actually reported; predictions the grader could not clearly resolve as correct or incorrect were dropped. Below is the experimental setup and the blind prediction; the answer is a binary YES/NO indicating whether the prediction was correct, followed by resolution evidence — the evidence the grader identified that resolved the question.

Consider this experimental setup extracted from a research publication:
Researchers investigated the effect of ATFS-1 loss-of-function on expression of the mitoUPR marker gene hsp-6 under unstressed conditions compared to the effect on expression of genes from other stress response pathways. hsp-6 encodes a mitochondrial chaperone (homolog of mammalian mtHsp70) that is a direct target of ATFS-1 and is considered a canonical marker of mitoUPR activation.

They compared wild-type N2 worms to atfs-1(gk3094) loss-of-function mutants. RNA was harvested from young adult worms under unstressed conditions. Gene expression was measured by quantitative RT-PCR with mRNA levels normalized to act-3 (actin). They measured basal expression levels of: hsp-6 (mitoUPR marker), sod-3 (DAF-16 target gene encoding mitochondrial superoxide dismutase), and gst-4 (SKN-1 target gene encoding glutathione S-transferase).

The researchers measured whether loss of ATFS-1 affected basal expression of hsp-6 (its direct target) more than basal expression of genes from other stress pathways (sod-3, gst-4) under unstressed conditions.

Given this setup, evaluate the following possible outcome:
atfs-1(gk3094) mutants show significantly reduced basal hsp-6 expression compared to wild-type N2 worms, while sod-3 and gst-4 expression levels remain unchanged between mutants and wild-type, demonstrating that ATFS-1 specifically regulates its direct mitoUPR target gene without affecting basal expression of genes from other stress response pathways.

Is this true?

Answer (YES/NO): NO